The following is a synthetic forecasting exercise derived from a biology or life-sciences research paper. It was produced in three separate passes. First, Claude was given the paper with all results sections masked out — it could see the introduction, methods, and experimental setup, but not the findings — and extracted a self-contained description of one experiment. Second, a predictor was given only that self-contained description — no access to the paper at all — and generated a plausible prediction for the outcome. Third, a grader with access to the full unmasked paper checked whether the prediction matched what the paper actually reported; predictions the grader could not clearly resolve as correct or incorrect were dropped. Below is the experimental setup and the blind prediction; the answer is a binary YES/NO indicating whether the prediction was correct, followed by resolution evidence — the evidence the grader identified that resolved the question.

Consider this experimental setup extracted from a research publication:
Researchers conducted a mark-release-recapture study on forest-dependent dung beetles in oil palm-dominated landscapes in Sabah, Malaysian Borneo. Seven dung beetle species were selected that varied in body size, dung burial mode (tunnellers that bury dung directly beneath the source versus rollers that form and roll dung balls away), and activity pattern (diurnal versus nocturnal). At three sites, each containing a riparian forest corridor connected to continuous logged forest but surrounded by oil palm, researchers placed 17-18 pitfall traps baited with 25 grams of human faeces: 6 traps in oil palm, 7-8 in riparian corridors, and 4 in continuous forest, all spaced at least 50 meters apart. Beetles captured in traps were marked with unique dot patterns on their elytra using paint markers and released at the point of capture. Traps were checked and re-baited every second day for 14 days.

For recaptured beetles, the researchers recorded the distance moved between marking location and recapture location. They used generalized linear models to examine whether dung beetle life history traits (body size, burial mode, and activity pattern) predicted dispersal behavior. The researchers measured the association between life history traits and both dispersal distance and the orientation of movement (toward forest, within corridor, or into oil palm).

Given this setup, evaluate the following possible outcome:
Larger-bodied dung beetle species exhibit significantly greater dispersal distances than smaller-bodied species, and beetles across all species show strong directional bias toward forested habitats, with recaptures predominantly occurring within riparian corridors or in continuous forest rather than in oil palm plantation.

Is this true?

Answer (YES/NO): NO